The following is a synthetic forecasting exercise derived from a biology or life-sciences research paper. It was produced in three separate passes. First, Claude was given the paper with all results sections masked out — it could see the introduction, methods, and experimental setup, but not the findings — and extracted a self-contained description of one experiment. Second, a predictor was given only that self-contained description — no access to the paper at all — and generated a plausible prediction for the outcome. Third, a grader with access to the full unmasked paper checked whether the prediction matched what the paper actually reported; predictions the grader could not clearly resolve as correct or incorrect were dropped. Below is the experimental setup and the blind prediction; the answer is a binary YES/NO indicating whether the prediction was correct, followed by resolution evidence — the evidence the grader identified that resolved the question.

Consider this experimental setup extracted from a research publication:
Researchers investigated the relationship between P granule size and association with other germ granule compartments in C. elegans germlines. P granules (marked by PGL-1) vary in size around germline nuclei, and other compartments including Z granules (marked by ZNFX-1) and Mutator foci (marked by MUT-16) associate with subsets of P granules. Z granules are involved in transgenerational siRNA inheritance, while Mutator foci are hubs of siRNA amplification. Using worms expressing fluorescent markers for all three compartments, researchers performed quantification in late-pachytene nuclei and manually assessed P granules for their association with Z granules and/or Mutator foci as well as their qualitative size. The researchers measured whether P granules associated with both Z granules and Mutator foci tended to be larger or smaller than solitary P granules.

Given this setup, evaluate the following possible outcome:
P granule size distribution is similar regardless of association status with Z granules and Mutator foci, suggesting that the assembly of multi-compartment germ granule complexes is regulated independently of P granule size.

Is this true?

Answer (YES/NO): NO